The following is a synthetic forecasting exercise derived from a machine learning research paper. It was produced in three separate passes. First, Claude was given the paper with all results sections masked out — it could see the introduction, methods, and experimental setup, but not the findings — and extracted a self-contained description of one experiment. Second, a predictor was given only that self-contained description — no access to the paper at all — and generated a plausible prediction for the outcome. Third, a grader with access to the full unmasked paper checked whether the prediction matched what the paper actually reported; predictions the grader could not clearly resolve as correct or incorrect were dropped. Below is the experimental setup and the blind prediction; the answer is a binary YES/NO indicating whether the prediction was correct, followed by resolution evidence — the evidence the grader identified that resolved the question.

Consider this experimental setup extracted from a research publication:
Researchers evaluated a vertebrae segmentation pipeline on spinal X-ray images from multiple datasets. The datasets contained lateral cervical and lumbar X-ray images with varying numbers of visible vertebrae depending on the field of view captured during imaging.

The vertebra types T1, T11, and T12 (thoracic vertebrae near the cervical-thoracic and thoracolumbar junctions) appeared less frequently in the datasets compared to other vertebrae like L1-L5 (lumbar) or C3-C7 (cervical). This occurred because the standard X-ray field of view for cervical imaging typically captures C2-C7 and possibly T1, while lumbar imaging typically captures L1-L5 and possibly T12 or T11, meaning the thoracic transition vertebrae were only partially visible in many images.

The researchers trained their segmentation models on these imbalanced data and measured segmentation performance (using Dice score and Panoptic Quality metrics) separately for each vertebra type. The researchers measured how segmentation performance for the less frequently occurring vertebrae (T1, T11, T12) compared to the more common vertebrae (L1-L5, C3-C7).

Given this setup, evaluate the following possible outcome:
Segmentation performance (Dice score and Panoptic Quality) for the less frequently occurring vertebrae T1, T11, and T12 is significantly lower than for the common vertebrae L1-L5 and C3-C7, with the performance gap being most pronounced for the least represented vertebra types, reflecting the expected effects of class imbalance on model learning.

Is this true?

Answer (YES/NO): YES